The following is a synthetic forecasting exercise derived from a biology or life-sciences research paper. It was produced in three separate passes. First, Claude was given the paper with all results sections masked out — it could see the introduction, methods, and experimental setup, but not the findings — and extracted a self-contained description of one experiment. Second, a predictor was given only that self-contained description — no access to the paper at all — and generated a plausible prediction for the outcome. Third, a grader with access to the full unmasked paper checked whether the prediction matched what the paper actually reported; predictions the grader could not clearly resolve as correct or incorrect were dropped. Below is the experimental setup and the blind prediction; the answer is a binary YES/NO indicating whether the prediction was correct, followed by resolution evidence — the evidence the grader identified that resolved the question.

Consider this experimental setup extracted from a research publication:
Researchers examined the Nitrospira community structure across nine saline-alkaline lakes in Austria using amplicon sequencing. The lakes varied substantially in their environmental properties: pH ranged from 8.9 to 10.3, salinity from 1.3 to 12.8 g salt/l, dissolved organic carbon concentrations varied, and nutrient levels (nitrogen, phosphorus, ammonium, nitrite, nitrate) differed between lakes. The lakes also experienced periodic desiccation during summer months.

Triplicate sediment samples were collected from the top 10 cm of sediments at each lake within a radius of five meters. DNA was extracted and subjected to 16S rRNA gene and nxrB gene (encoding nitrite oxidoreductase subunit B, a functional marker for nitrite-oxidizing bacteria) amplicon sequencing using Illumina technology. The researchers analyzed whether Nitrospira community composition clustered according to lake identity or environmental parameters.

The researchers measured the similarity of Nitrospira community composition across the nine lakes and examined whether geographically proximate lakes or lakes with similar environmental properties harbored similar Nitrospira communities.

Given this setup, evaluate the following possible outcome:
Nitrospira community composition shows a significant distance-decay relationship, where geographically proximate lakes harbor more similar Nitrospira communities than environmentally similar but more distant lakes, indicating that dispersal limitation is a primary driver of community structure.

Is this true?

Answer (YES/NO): NO